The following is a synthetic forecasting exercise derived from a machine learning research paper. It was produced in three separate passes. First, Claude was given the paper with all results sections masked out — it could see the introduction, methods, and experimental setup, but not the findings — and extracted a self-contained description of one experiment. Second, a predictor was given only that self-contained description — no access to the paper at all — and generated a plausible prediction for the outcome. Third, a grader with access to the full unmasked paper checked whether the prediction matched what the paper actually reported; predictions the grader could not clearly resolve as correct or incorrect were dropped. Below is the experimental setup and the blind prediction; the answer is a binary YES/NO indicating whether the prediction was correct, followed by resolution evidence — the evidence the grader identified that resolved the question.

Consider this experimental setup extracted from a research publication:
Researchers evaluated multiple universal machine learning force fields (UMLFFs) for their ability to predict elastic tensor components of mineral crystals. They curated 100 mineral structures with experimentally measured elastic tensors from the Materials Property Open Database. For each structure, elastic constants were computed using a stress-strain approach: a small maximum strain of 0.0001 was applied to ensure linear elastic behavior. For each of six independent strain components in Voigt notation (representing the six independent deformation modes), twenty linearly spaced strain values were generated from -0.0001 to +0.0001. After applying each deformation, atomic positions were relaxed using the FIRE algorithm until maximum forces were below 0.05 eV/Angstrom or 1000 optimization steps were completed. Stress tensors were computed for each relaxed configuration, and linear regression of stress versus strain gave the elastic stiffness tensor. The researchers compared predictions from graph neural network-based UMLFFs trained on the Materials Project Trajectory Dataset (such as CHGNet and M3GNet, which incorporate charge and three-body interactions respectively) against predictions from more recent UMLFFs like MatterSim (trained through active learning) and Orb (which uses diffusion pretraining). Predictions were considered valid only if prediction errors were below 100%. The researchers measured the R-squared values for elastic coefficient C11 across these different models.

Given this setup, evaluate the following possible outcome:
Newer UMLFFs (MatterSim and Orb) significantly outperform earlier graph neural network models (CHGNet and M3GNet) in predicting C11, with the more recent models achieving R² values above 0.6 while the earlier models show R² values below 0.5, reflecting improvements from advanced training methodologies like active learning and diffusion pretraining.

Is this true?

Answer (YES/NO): NO